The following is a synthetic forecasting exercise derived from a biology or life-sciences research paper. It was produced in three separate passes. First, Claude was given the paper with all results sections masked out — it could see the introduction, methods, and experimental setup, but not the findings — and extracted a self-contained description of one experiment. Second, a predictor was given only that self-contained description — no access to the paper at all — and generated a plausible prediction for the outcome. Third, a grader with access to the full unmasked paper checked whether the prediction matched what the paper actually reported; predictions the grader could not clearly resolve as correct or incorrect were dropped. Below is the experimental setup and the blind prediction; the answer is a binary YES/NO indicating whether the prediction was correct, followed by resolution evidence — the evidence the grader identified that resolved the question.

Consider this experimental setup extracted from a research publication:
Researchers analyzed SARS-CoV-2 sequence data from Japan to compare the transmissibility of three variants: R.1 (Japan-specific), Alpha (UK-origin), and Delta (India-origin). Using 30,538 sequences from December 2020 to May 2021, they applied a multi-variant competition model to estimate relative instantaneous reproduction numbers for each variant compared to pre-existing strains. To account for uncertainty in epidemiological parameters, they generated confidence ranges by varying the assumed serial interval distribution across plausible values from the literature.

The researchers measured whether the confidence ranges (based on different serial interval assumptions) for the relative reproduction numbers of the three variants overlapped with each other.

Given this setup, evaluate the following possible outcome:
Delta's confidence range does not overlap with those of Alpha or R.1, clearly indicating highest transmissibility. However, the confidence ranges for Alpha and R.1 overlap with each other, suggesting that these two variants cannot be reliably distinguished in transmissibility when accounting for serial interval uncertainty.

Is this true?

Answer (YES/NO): NO